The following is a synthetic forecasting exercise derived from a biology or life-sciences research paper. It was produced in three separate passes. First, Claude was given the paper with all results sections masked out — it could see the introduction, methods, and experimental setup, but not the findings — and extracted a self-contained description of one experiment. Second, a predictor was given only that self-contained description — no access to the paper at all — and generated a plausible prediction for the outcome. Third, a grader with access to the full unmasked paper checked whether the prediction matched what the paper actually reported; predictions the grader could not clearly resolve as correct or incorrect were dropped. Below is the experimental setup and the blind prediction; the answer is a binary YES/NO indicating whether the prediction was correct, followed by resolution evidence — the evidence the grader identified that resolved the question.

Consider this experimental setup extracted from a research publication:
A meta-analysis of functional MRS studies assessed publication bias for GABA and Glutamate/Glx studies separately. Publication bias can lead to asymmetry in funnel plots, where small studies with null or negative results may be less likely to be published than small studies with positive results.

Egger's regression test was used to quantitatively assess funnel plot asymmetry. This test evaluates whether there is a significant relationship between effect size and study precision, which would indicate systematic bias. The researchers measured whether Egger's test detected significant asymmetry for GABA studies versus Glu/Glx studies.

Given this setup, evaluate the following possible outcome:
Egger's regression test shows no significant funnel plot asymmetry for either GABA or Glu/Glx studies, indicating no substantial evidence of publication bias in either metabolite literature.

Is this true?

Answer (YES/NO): NO